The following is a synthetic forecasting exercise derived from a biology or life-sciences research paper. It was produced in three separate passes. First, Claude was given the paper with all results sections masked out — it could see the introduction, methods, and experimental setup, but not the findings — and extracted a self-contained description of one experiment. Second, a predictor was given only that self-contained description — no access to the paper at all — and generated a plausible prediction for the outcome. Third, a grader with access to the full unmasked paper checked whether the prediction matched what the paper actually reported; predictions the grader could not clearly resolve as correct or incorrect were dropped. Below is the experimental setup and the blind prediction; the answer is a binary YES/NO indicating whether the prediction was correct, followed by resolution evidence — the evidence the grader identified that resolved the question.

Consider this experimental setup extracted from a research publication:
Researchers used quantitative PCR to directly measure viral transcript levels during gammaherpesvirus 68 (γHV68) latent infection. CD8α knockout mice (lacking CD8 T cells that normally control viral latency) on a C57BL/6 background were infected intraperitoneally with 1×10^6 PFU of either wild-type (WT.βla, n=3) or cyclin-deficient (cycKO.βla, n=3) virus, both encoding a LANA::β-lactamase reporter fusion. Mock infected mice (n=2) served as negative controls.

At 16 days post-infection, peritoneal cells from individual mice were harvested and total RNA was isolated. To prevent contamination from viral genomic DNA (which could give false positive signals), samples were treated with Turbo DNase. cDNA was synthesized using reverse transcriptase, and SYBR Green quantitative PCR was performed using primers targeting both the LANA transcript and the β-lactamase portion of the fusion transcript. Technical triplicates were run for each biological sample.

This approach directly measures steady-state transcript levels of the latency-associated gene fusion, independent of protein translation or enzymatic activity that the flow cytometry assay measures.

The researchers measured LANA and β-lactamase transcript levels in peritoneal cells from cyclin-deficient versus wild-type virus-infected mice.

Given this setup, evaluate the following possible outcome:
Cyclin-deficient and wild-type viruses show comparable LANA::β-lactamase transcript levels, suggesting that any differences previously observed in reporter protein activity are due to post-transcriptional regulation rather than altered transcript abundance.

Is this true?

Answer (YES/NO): NO